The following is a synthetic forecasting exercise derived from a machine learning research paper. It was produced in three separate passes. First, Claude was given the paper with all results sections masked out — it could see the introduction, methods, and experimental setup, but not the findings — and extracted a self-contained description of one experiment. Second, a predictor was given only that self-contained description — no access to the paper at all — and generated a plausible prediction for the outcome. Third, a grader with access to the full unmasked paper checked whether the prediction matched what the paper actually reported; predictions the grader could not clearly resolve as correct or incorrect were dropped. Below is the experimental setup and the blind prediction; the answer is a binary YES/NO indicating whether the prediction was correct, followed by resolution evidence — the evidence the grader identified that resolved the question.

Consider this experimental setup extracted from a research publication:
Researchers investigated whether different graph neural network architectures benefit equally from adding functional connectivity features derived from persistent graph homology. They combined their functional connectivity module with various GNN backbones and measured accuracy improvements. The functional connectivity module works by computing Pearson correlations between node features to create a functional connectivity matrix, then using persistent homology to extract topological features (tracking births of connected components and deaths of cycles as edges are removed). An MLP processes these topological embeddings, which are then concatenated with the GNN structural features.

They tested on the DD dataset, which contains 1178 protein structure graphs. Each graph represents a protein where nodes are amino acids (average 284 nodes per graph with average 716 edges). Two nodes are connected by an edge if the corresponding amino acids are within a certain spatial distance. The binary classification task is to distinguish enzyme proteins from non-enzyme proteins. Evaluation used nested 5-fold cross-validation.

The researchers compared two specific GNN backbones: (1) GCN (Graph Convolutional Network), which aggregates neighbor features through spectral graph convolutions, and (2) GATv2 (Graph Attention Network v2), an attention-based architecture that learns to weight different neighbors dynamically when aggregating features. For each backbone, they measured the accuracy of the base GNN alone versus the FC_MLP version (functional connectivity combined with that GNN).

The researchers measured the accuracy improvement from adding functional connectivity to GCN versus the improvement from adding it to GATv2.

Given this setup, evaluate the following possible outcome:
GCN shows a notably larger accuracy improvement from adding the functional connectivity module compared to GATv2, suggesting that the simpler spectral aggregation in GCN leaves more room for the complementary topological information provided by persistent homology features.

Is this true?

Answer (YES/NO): NO